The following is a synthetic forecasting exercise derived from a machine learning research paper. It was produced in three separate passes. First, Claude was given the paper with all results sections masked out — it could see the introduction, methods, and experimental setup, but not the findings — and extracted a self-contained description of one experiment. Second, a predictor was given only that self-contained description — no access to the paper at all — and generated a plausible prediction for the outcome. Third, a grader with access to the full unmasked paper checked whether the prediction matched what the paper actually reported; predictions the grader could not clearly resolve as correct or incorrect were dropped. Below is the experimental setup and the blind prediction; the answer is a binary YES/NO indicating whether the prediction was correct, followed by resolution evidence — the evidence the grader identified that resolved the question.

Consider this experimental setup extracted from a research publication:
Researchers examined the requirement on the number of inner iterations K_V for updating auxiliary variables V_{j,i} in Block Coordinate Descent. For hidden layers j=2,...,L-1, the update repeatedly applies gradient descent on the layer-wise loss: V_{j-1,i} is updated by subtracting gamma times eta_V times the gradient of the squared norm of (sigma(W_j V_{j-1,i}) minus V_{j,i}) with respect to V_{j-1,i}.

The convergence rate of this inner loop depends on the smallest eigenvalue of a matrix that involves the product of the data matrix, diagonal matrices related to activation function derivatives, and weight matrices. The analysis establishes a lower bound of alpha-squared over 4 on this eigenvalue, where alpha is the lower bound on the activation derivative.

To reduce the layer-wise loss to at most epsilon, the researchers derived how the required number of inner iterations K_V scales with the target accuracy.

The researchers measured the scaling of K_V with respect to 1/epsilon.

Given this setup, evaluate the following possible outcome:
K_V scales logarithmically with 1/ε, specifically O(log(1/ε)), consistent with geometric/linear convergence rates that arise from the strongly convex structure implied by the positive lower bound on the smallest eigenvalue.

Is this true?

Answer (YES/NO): YES